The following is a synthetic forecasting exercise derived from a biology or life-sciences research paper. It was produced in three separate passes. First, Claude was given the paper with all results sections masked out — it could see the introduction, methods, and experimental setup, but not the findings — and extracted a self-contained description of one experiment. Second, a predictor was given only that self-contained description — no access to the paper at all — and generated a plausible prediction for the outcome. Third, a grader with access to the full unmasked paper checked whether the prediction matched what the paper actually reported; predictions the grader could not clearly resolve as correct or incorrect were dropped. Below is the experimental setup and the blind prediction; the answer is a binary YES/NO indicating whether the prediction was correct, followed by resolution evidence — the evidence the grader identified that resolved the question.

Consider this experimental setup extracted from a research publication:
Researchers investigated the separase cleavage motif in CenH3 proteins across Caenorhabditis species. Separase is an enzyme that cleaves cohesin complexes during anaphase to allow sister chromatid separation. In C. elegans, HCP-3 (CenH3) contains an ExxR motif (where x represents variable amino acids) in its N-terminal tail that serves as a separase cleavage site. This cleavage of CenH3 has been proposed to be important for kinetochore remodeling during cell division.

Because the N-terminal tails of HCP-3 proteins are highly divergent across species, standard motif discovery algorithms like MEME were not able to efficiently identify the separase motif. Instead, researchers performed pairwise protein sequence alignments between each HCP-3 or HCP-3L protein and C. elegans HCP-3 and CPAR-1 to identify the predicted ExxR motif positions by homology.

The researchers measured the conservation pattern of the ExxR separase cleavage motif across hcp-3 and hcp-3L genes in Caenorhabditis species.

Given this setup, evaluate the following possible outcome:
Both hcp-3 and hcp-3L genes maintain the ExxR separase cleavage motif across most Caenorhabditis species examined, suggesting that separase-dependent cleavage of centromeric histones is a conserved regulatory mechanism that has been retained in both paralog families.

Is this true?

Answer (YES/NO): YES